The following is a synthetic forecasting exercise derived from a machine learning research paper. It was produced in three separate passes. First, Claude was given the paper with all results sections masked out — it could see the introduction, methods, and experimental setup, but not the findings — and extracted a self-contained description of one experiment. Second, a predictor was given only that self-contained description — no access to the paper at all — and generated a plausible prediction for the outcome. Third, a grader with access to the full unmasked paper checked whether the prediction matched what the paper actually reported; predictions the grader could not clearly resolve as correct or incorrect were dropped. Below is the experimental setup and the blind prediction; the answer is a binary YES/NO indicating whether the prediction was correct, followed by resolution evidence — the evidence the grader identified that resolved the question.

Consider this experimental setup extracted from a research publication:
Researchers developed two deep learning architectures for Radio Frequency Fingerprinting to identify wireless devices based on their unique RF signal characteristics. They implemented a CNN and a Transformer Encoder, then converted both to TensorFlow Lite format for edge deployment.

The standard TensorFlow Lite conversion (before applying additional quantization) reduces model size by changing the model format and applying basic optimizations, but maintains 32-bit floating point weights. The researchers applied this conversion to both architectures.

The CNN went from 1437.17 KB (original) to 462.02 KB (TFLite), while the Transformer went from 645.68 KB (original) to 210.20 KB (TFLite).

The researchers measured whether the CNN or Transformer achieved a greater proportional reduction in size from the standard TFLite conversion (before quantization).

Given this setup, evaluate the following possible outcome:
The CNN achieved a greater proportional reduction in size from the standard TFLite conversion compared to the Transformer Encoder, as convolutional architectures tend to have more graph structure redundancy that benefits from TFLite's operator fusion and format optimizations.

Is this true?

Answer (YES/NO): YES